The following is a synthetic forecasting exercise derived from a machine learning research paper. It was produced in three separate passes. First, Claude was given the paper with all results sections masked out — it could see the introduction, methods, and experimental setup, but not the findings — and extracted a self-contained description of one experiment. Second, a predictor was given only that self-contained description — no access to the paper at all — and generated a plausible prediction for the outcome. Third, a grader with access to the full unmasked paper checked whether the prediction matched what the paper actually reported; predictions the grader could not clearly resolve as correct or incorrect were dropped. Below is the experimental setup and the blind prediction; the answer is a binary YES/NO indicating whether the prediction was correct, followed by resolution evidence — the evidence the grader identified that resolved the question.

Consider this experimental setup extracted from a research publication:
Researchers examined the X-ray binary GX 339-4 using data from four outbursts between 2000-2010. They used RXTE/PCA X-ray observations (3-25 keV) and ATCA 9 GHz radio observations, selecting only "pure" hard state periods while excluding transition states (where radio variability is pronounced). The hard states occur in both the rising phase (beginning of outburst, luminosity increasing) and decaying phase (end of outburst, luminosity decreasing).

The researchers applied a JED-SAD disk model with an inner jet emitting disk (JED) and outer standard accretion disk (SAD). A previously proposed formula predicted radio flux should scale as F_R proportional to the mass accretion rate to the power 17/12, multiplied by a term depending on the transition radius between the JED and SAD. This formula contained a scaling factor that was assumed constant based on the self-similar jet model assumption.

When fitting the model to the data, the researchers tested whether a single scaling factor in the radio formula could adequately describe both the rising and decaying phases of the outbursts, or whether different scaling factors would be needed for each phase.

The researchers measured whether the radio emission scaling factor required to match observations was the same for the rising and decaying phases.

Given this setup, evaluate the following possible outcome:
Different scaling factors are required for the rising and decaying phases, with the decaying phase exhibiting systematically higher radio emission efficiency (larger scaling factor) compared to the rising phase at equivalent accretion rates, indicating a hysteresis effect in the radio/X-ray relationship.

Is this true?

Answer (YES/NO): NO